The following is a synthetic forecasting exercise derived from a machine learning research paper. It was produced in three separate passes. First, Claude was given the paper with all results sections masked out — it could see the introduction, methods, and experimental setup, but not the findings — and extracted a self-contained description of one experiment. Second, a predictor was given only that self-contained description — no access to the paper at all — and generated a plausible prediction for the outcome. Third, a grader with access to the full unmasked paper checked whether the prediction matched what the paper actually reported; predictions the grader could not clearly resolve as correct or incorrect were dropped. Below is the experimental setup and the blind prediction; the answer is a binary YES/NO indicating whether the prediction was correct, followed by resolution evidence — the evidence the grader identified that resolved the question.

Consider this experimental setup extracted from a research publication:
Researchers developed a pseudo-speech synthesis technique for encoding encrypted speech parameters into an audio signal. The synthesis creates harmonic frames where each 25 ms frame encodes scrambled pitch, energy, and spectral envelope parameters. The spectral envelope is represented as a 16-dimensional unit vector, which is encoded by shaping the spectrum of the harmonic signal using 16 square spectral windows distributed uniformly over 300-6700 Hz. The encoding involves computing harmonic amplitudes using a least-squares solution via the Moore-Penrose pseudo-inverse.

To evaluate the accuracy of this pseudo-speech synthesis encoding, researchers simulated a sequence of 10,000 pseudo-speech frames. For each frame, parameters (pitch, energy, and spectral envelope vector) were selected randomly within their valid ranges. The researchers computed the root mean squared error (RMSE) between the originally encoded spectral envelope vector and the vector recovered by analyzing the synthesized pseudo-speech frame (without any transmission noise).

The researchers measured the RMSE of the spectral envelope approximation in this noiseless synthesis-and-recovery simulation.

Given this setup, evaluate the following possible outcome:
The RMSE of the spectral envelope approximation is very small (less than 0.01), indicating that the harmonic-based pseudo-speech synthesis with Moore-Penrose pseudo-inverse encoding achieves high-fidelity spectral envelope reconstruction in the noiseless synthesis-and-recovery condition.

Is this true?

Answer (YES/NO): NO